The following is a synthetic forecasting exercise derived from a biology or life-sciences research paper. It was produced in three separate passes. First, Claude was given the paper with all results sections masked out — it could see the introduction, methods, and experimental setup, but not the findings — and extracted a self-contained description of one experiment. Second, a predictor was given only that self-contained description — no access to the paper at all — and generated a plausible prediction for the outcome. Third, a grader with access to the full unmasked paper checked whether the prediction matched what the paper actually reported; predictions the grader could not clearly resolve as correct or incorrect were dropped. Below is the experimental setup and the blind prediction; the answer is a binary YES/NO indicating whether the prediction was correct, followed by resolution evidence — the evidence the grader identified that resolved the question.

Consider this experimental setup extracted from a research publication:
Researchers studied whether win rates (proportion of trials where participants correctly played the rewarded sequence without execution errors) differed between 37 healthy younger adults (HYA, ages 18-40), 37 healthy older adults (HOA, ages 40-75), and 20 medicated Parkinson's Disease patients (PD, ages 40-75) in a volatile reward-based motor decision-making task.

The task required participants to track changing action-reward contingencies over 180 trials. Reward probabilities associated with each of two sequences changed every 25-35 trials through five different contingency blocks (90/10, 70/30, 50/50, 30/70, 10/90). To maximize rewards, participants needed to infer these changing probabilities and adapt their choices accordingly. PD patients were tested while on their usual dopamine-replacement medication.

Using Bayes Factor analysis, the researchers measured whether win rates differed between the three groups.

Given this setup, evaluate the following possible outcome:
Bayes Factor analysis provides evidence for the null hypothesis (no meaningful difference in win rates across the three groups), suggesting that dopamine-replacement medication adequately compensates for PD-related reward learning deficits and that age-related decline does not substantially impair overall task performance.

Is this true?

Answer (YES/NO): YES